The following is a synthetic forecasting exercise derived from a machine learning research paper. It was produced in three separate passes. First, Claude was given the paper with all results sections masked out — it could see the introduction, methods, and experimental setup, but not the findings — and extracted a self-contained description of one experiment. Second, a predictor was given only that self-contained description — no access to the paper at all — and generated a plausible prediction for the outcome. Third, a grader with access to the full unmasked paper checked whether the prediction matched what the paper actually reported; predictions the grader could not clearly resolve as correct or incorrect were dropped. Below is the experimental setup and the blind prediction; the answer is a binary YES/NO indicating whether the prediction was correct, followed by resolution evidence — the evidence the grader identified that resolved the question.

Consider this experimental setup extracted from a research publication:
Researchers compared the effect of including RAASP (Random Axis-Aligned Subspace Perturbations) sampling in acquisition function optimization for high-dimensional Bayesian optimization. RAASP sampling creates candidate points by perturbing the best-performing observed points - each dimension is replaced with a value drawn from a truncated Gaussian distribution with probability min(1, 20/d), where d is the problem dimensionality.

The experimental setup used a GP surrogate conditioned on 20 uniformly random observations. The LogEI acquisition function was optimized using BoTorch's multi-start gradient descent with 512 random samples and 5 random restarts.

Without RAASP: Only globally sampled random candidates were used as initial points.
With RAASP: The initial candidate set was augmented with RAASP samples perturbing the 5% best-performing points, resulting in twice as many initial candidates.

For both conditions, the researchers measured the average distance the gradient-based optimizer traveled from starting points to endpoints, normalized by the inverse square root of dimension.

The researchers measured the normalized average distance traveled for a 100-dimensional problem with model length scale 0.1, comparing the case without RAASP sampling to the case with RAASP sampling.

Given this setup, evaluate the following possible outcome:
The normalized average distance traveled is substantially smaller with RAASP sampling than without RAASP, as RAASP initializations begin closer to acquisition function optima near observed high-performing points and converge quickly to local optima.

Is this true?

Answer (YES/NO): NO